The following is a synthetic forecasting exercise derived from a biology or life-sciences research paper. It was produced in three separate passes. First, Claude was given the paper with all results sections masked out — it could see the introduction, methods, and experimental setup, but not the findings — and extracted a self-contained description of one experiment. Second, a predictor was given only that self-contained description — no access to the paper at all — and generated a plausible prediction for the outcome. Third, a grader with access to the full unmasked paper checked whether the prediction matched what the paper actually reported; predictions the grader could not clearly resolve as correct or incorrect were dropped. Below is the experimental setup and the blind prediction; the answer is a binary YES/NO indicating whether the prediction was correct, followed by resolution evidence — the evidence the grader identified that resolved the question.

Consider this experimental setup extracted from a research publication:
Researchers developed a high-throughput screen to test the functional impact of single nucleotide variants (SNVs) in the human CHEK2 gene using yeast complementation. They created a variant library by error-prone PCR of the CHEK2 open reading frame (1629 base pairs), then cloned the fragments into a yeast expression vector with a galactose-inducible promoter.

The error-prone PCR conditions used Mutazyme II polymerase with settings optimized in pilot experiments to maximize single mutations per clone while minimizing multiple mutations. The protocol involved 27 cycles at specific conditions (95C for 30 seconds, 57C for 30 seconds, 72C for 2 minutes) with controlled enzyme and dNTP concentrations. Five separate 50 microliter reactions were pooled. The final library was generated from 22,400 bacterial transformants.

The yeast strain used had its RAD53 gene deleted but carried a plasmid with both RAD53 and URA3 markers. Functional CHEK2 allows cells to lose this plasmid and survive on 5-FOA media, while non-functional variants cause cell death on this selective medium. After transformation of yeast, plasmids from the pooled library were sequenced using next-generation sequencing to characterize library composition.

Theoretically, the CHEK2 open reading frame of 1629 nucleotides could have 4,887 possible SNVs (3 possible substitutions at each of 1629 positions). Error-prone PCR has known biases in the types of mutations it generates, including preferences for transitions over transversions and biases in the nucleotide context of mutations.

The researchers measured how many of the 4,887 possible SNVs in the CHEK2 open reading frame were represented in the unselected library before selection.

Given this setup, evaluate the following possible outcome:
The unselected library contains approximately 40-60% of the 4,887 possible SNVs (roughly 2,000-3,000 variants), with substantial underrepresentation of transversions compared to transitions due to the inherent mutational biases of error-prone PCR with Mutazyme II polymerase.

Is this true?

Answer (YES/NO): NO